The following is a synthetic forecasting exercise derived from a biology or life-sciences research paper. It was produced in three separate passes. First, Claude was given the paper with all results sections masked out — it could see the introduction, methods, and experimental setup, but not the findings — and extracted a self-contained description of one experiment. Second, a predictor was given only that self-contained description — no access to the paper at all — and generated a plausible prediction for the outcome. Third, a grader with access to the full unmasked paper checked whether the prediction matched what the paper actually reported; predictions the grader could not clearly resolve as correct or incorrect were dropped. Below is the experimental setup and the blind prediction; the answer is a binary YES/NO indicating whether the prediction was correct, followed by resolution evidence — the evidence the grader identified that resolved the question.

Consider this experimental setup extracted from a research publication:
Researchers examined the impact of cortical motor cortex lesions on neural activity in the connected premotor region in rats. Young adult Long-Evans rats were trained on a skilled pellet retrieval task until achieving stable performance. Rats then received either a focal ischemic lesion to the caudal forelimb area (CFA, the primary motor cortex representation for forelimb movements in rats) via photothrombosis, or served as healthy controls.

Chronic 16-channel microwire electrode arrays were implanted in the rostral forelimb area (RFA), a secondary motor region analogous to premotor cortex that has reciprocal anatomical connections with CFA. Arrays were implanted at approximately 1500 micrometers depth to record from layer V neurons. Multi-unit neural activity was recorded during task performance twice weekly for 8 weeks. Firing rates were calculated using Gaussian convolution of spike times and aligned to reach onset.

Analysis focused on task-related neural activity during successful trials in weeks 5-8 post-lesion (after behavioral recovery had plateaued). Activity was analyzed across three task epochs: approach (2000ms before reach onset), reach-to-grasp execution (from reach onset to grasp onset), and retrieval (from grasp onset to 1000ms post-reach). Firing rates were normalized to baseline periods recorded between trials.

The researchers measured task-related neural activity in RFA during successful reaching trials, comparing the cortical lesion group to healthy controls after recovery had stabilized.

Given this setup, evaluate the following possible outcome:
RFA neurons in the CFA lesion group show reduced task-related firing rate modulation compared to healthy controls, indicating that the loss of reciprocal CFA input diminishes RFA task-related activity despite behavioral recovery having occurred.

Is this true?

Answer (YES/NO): YES